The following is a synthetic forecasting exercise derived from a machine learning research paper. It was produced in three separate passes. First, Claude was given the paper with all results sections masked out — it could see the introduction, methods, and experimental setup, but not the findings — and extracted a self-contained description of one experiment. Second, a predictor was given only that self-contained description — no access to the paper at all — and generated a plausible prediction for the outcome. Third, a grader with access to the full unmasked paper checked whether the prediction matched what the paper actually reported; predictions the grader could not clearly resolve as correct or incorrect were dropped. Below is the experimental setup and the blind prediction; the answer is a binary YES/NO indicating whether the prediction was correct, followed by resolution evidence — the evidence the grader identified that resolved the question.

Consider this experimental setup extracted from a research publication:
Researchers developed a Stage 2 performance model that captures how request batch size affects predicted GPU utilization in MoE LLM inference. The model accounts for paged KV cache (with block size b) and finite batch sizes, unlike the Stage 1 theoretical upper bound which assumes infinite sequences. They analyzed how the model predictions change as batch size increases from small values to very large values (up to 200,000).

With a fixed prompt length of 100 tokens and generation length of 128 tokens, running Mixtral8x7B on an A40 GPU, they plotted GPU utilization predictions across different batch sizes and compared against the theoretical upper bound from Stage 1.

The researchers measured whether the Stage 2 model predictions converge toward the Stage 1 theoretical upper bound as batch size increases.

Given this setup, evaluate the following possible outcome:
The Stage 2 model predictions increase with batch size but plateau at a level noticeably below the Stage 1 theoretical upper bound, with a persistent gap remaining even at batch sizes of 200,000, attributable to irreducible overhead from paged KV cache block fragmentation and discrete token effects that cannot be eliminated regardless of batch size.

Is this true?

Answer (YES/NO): NO